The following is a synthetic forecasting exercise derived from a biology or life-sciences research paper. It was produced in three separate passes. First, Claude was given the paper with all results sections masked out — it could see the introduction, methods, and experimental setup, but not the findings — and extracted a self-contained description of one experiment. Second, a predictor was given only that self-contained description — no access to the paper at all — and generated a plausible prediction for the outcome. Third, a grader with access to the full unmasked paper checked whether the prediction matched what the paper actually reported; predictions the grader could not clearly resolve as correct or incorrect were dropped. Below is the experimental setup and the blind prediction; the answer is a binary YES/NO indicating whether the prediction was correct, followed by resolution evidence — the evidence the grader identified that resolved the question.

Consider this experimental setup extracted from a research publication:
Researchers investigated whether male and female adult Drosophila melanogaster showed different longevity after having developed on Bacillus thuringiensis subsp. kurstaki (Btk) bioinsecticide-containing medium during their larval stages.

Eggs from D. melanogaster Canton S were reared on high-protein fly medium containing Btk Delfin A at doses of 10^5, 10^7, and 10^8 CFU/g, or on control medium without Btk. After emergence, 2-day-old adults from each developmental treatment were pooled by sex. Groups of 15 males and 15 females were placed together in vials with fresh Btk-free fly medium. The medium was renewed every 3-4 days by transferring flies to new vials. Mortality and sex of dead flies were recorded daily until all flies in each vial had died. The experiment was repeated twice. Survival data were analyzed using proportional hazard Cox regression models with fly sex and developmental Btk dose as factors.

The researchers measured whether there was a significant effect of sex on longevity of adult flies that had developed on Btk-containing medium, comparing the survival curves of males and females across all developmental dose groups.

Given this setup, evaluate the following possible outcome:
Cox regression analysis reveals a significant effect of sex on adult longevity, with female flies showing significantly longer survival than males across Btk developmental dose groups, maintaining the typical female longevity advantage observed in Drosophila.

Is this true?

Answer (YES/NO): NO